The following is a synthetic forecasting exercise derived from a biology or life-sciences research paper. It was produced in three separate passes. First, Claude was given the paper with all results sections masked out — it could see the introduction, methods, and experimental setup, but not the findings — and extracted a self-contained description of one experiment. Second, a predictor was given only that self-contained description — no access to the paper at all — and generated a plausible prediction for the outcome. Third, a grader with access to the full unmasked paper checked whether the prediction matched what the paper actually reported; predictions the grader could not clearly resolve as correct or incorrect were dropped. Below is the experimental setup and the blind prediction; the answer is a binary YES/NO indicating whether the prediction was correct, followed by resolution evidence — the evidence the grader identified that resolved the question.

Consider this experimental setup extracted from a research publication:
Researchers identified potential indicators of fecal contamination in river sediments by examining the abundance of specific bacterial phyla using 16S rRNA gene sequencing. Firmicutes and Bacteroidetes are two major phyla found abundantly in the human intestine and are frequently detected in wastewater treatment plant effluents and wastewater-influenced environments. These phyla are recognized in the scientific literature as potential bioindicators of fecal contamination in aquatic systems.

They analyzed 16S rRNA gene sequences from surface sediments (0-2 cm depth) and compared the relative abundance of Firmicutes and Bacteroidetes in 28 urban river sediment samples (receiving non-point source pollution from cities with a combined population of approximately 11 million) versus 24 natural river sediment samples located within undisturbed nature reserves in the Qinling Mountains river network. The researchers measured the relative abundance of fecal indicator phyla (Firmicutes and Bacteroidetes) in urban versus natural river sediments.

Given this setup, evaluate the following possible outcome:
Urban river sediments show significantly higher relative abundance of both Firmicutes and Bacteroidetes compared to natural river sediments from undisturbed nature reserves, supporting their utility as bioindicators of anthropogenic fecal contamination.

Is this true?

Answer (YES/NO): YES